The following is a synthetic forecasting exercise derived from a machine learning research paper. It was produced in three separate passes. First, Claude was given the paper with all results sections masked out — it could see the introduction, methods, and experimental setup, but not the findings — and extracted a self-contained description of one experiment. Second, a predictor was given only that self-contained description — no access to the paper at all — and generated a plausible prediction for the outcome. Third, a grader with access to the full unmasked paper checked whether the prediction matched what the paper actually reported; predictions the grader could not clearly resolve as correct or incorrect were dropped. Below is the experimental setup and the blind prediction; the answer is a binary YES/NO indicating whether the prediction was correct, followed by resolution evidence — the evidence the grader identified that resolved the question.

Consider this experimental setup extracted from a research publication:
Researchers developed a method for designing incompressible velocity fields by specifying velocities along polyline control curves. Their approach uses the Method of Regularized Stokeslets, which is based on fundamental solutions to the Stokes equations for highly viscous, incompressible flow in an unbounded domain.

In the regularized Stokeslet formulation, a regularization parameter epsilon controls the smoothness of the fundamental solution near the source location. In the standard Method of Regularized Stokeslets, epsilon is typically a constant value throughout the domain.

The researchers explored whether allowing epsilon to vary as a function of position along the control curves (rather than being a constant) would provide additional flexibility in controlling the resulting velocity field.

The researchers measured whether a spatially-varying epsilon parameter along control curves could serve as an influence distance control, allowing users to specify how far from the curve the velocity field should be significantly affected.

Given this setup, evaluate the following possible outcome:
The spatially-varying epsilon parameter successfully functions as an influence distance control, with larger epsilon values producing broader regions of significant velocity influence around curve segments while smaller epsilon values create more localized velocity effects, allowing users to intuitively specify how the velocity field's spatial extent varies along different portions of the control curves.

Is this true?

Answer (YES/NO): YES